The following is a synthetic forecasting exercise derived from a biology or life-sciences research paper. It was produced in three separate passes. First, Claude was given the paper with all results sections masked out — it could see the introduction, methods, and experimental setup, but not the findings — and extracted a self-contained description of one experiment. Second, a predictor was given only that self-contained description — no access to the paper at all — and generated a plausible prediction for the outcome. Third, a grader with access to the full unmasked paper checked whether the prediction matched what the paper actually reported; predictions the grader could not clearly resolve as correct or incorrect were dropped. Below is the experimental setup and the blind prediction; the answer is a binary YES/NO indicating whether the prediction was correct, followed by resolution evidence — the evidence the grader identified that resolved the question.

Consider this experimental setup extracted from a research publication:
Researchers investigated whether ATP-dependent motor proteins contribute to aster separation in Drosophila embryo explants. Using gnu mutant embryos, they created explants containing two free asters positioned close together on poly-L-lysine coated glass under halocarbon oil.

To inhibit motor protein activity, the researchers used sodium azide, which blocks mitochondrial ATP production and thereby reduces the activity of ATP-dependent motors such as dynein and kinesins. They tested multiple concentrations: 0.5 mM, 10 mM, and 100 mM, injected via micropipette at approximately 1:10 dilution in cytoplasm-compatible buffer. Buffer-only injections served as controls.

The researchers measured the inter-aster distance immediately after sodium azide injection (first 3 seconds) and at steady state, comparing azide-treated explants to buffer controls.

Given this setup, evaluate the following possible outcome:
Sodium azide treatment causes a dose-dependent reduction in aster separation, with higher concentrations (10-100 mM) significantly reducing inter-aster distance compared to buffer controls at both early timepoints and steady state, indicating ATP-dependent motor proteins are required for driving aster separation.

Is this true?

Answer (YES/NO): NO